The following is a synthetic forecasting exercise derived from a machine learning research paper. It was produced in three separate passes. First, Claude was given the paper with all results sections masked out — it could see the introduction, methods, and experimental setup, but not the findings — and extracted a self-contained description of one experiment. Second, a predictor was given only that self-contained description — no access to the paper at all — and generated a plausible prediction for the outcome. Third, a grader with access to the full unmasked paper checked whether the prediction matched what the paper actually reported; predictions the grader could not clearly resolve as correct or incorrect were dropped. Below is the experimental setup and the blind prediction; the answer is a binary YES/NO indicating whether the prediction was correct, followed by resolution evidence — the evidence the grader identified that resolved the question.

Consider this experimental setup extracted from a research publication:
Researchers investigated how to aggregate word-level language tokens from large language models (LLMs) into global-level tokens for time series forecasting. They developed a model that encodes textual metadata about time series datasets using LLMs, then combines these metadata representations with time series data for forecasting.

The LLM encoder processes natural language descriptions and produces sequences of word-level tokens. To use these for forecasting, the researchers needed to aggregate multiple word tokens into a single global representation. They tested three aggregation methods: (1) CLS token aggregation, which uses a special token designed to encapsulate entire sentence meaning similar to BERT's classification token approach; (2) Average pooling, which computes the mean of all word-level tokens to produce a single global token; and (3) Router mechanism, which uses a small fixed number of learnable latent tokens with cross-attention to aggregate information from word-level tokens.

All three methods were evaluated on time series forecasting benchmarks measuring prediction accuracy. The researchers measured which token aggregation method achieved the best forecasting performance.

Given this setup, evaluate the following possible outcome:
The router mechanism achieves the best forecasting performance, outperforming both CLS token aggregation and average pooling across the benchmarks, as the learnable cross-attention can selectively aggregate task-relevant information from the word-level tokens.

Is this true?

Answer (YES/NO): NO